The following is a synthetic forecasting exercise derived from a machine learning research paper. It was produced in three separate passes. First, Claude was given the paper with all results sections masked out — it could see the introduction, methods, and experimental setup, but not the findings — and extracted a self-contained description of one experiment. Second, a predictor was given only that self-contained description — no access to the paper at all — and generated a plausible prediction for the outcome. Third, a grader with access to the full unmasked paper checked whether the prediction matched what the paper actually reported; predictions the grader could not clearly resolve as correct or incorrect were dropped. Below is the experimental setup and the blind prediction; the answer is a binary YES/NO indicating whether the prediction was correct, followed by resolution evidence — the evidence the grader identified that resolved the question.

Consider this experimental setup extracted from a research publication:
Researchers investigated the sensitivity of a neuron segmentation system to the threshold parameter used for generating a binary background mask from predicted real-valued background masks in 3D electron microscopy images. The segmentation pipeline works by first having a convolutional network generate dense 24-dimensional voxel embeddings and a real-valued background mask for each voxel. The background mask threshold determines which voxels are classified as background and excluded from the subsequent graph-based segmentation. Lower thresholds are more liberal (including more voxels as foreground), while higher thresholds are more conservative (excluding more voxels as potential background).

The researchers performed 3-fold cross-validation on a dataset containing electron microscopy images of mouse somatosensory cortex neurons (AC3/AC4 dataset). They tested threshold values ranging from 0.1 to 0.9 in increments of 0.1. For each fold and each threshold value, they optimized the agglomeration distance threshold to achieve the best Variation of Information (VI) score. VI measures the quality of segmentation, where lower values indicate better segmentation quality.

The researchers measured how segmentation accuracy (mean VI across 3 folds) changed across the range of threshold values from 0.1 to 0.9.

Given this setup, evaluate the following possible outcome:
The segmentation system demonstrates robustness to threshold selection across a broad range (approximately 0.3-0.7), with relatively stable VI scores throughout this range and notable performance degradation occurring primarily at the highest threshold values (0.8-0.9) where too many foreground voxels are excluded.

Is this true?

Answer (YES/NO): NO